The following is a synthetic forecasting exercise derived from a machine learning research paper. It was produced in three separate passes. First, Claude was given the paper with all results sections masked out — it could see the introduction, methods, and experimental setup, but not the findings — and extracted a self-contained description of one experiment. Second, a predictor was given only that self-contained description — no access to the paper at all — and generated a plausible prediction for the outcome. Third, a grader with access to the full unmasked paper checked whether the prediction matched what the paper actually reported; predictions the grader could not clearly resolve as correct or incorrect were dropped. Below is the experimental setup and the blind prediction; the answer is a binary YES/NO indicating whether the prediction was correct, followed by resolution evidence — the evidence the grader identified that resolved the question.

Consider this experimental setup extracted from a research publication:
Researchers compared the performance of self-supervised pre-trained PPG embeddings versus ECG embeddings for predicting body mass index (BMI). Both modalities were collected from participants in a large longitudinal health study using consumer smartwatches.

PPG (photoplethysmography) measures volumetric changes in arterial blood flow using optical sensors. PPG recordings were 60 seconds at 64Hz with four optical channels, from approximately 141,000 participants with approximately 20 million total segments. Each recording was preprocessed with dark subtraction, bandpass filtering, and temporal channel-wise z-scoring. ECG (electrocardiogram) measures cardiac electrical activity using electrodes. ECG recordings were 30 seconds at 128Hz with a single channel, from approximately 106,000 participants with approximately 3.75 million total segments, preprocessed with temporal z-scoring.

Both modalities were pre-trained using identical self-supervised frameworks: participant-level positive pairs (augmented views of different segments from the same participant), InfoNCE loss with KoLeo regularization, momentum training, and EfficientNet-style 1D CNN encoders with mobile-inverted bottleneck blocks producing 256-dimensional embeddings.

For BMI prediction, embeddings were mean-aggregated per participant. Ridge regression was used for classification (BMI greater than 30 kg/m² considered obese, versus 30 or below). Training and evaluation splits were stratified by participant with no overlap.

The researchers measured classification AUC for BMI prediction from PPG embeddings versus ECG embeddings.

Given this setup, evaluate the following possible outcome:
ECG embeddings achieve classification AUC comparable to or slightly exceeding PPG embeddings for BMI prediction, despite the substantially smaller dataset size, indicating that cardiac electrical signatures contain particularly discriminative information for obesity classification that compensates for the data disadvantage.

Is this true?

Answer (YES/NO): NO